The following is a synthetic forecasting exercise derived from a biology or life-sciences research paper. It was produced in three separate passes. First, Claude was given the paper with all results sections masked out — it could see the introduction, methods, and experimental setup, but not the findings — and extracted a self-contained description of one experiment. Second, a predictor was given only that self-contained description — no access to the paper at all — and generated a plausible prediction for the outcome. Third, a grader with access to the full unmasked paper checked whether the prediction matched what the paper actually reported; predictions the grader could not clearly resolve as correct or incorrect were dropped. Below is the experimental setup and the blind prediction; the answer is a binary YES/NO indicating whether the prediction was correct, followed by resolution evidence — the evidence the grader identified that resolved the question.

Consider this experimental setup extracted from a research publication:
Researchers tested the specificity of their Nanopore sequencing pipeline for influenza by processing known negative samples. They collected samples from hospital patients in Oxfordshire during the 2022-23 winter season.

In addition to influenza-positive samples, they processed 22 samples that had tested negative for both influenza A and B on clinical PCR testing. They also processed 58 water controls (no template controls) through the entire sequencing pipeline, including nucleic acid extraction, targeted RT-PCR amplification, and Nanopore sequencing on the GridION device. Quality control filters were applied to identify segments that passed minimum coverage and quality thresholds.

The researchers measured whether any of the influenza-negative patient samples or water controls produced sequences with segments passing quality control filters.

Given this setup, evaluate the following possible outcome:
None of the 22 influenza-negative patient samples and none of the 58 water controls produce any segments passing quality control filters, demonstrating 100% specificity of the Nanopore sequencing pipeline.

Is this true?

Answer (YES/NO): YES